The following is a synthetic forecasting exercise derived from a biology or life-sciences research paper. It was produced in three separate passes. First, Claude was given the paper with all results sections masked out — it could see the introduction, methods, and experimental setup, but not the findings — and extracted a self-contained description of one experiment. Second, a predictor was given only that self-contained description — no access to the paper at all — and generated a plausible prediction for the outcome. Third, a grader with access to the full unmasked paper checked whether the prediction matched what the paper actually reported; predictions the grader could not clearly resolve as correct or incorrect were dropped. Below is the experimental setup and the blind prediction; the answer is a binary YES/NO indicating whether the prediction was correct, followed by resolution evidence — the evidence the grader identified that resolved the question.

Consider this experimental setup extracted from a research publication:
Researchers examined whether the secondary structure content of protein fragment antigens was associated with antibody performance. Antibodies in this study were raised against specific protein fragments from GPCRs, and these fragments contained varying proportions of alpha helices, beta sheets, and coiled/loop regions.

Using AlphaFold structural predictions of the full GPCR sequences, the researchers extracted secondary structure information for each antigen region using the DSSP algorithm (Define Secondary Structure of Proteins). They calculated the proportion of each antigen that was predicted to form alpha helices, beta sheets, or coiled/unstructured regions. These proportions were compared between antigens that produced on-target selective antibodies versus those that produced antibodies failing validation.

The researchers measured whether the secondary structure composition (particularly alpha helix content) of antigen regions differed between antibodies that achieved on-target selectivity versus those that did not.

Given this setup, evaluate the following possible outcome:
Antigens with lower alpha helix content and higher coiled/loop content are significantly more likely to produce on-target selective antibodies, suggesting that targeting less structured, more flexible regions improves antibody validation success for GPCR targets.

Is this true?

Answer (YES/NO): YES